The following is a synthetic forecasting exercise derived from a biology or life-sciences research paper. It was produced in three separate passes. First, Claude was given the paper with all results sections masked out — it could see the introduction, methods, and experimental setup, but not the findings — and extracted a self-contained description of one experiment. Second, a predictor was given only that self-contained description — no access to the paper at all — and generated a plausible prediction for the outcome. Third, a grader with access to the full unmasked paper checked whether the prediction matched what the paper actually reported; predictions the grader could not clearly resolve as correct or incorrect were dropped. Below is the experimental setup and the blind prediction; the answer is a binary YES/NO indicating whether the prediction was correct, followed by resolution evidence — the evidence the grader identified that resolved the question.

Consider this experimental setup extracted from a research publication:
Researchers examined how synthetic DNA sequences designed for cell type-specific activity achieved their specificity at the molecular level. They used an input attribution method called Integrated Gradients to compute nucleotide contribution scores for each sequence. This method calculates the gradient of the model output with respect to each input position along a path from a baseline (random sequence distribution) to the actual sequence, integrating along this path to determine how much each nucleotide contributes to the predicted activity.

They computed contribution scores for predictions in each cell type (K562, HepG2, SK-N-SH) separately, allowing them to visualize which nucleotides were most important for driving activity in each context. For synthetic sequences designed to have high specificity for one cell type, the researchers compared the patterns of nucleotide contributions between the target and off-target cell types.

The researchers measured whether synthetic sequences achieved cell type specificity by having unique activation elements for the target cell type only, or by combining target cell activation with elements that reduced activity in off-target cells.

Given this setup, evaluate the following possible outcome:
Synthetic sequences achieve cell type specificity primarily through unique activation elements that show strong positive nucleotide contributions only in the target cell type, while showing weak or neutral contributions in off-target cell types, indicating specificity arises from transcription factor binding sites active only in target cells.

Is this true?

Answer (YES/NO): NO